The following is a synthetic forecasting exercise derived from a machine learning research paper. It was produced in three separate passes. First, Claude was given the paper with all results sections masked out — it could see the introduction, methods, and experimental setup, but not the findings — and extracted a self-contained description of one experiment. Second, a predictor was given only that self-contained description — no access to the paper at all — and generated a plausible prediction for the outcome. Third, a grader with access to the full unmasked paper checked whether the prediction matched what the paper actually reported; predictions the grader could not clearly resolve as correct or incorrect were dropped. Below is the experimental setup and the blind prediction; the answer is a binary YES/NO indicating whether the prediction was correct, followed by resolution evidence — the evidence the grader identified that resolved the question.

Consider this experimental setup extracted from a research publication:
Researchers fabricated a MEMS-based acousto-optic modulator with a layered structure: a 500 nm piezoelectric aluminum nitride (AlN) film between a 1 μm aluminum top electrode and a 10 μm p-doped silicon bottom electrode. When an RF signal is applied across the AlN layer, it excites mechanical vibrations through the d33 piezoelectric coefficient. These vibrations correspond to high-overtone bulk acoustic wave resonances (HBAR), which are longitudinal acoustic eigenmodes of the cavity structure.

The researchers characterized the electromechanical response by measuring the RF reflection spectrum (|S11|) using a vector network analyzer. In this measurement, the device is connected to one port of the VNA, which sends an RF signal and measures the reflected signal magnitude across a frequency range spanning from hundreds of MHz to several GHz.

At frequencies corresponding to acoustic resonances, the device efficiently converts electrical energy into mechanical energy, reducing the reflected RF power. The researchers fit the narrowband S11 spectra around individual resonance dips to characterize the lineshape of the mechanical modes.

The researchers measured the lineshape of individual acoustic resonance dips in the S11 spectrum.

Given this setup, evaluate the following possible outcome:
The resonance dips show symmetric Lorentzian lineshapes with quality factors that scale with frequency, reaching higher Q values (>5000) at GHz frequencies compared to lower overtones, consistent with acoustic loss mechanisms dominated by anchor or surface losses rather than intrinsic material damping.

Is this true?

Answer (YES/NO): NO